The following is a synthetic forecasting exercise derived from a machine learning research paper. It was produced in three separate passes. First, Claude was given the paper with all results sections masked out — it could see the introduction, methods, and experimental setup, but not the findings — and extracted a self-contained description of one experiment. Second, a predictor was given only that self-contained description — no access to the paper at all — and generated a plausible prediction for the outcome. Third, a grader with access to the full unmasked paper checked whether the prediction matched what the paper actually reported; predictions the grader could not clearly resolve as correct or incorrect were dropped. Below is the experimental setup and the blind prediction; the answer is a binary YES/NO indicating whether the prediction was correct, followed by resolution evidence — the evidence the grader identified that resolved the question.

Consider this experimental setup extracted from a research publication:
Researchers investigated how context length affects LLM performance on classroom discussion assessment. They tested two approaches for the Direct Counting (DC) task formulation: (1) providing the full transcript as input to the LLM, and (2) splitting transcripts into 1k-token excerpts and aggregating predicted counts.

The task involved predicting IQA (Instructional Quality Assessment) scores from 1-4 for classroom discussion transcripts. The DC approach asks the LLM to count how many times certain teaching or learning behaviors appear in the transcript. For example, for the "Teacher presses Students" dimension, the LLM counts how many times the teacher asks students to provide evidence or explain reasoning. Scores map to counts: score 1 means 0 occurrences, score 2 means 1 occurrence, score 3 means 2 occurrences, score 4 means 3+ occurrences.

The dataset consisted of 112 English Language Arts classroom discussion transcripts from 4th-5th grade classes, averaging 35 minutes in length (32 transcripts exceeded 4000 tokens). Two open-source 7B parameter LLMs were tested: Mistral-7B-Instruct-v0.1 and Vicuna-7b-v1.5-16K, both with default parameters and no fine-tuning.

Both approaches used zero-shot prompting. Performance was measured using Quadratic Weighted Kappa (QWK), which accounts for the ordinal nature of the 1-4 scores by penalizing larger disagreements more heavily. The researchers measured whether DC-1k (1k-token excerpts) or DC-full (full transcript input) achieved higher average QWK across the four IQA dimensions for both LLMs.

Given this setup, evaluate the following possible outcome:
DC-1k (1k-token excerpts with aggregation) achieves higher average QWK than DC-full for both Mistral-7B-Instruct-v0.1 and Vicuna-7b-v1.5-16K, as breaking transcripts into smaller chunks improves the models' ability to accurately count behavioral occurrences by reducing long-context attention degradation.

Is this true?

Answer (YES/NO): YES